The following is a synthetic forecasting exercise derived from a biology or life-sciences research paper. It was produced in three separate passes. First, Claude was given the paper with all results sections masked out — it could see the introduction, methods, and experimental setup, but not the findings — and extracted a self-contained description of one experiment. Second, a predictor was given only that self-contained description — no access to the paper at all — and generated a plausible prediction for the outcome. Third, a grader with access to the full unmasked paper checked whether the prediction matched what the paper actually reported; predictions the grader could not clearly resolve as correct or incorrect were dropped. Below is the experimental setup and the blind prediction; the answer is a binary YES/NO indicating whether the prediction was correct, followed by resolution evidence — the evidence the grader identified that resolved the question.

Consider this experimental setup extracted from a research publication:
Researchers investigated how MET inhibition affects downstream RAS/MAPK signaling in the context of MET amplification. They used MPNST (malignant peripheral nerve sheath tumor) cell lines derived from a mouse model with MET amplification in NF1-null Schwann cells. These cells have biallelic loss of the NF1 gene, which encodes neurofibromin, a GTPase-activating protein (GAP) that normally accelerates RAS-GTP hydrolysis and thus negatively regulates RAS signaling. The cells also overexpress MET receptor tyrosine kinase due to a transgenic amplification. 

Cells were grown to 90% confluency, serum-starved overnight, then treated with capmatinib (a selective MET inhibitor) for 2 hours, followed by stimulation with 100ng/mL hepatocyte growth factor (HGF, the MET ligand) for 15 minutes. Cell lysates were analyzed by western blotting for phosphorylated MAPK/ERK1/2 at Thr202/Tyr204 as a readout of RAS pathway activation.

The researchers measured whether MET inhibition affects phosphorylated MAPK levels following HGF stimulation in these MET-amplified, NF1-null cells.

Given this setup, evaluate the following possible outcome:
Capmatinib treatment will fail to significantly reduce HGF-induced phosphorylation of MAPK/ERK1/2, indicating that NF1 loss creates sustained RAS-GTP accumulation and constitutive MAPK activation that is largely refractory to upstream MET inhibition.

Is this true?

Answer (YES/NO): NO